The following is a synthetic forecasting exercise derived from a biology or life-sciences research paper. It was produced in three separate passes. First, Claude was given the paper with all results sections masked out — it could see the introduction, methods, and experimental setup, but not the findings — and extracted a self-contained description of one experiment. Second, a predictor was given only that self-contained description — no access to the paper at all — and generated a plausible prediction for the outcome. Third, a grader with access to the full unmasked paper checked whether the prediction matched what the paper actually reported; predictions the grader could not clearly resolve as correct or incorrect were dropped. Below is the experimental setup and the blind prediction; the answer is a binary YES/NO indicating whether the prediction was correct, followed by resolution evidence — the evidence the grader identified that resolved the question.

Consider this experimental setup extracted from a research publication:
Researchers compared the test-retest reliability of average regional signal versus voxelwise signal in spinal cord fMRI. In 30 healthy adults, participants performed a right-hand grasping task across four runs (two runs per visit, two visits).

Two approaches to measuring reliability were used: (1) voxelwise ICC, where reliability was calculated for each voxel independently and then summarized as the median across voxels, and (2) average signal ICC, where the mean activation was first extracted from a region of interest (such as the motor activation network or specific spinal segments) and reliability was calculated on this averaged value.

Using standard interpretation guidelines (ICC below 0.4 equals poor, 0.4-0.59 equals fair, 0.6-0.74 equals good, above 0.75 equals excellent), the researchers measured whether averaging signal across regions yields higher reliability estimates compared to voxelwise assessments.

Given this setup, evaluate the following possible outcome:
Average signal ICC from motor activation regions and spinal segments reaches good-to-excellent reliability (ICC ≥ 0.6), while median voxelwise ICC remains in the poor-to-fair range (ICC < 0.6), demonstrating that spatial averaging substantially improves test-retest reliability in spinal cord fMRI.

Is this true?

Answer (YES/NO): NO